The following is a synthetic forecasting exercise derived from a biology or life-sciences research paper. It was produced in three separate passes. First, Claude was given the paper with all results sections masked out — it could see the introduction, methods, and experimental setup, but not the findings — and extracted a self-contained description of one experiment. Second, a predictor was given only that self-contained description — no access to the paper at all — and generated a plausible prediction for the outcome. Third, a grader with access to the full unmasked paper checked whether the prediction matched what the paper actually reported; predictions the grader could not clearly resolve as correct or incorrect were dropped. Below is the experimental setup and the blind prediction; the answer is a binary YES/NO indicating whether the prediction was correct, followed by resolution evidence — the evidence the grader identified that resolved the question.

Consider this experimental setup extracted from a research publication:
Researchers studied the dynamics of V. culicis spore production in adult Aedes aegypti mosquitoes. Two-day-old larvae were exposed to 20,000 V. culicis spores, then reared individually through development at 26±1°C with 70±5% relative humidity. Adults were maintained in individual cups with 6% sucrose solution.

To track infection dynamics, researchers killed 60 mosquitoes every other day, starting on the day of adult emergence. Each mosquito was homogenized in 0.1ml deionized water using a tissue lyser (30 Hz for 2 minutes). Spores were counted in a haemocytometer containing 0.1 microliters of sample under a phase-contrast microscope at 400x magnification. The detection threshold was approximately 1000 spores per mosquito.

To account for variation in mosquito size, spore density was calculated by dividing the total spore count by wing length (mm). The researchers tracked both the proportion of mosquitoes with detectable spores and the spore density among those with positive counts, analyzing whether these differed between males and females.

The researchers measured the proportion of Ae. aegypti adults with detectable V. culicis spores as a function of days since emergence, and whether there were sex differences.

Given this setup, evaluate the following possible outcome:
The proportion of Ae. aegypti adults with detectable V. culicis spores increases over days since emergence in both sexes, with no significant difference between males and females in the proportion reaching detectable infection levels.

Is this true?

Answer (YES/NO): NO